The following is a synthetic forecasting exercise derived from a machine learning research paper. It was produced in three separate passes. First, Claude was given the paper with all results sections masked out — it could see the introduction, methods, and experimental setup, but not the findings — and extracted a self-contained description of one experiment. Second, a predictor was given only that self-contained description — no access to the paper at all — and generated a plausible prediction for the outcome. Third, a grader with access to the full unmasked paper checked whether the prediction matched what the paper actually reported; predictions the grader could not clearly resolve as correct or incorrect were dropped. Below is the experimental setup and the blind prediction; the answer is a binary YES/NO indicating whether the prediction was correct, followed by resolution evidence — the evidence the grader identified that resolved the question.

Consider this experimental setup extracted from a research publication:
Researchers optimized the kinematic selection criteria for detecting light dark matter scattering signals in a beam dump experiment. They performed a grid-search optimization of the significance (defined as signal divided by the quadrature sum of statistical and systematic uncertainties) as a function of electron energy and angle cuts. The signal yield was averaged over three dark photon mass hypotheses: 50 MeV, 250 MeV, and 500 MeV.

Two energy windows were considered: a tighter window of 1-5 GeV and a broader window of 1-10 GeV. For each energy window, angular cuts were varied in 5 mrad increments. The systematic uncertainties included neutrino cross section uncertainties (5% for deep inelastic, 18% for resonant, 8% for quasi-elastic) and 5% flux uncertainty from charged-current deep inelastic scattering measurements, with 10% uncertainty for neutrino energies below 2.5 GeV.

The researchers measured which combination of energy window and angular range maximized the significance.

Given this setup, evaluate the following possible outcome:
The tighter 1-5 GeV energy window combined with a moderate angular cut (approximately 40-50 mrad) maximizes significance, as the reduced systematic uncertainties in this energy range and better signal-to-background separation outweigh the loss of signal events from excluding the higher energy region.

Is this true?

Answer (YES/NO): NO